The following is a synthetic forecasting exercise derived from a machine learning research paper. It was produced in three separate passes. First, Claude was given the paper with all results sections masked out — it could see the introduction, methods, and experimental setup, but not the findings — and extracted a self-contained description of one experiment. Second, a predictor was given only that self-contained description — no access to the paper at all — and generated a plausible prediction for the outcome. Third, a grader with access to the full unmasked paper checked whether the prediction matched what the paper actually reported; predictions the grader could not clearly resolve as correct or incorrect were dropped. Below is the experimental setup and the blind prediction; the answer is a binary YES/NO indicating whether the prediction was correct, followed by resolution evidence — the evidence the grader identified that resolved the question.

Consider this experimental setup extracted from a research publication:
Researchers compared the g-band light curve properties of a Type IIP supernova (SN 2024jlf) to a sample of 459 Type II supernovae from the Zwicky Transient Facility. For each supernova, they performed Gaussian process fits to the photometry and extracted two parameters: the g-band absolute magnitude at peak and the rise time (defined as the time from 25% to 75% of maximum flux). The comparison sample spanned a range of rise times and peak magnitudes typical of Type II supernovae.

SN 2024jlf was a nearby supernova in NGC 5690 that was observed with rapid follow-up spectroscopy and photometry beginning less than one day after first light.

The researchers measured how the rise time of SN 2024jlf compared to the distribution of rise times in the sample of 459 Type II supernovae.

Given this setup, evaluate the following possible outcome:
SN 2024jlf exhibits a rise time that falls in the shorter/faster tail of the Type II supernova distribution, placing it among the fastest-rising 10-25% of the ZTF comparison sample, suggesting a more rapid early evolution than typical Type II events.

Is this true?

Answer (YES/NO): YES